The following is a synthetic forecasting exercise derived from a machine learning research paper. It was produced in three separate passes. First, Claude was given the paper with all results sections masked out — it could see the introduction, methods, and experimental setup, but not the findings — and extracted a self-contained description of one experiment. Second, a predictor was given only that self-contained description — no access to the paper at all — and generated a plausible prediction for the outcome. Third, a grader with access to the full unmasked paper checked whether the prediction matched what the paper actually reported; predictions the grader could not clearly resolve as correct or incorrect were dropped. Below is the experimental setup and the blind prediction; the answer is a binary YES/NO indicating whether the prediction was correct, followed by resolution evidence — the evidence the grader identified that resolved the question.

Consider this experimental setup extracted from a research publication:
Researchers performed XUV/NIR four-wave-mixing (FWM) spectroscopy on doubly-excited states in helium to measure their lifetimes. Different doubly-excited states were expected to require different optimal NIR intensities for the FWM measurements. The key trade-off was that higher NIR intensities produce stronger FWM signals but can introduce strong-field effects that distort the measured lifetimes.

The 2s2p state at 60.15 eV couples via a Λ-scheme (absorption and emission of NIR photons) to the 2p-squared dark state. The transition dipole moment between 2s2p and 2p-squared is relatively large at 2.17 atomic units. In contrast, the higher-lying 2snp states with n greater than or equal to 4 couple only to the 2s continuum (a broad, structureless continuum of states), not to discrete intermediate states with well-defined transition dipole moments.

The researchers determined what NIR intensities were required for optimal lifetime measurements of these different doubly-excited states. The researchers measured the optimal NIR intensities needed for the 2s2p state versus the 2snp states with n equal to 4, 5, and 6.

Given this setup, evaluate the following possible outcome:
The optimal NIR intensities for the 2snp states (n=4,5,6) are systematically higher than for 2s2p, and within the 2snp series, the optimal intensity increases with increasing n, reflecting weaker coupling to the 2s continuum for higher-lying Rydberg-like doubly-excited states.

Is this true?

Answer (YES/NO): NO